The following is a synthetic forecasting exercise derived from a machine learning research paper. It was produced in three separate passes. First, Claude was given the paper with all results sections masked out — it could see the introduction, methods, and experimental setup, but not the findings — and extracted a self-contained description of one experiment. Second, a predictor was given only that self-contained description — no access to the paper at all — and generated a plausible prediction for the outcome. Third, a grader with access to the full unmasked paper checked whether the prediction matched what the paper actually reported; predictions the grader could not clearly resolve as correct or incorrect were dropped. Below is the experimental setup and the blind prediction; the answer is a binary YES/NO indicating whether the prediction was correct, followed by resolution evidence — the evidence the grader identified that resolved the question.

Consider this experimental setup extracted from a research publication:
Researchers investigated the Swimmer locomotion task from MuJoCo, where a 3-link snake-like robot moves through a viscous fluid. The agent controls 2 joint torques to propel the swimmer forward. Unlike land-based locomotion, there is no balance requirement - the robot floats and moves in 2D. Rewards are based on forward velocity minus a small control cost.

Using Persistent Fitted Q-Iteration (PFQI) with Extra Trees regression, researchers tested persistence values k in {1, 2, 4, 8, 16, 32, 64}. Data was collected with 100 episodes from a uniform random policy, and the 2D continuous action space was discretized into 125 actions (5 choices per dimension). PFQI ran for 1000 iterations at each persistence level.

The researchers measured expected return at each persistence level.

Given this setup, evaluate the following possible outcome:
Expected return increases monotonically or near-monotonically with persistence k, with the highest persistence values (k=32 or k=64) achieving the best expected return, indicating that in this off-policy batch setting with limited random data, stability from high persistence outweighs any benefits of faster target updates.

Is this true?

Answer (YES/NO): NO